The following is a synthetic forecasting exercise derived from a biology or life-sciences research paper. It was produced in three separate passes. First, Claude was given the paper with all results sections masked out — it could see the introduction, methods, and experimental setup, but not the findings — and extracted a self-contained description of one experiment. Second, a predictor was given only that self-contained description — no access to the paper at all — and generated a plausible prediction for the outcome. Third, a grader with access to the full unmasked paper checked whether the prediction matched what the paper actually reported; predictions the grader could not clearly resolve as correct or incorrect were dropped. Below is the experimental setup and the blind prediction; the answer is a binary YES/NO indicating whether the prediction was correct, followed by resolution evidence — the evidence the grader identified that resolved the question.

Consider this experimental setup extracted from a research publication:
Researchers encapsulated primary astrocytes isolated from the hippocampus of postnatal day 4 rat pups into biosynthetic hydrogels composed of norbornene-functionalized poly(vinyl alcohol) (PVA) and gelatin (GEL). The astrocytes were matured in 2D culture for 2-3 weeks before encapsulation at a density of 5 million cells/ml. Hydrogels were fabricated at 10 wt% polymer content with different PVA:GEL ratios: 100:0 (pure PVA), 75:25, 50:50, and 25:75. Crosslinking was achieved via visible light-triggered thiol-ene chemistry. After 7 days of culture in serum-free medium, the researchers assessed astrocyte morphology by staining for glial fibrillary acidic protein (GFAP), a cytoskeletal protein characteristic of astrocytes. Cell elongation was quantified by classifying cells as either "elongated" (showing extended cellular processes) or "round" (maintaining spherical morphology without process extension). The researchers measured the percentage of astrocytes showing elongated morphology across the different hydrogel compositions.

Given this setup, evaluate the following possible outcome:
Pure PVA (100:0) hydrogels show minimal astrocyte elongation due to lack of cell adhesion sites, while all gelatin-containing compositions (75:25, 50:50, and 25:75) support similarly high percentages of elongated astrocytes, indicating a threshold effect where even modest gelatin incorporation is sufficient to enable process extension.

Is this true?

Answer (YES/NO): NO